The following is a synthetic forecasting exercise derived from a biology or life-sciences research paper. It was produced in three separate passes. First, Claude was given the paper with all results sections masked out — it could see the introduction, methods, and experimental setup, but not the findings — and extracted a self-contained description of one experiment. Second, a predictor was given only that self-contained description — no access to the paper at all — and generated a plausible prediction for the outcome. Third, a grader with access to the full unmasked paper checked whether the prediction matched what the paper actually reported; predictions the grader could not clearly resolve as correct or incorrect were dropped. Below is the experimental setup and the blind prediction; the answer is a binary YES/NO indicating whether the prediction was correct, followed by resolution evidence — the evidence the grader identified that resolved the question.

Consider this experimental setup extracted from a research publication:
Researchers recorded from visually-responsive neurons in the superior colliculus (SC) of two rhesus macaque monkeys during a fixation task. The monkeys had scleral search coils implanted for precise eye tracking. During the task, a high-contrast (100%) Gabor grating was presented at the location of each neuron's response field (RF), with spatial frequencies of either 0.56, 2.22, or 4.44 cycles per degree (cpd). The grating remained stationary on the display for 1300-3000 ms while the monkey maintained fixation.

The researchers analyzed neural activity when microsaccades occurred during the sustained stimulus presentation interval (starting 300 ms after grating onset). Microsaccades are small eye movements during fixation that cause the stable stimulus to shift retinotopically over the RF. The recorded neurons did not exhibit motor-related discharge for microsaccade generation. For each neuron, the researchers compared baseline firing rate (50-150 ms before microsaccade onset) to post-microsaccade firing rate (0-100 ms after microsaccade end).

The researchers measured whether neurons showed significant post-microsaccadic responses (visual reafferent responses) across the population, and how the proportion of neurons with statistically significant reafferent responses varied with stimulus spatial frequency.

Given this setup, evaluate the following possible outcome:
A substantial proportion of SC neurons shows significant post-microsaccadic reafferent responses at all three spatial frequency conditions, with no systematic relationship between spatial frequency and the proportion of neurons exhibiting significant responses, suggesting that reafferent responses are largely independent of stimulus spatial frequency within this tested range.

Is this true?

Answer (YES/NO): NO